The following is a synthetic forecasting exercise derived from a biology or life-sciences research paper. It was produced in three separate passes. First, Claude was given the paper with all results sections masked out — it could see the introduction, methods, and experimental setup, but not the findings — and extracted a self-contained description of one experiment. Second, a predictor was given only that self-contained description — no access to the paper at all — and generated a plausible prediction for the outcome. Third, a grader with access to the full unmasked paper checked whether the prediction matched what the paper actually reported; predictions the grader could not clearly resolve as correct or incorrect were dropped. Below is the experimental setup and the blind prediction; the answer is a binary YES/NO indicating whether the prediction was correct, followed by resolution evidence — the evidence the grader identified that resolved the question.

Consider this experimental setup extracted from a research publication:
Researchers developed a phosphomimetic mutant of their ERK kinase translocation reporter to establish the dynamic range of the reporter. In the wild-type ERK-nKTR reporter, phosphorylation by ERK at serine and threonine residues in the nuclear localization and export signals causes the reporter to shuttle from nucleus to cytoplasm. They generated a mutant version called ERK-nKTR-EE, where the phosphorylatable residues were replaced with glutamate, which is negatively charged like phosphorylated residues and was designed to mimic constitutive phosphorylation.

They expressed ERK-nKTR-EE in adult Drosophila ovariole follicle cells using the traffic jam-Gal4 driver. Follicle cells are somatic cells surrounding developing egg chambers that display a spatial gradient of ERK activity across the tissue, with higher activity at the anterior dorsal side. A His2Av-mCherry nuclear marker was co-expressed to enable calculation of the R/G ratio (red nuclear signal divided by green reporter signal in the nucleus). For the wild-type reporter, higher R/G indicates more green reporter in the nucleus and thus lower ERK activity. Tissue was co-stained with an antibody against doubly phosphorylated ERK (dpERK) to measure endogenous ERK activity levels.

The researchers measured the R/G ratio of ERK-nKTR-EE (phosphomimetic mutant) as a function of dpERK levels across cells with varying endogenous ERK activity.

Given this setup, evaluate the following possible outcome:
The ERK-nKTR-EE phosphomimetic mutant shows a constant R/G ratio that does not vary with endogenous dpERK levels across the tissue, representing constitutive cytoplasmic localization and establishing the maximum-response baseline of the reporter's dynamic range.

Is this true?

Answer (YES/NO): YES